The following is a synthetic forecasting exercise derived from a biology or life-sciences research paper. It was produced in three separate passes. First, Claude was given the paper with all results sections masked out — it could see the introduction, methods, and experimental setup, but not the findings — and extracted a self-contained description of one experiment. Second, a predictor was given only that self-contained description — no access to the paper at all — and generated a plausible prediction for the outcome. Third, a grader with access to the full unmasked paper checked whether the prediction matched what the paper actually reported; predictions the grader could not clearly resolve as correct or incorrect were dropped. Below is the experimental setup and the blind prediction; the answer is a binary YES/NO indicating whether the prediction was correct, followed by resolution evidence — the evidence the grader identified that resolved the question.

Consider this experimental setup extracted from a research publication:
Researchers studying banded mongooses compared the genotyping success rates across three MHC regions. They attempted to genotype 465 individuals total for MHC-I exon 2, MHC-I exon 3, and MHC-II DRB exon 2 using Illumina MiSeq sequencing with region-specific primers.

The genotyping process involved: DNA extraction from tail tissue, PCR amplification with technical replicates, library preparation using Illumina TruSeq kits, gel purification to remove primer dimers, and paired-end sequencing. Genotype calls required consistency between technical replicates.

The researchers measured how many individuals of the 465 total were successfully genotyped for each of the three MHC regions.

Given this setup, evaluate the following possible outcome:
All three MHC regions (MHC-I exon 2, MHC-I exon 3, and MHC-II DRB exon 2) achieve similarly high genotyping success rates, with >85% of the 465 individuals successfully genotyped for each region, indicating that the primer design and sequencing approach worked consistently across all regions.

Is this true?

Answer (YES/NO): NO